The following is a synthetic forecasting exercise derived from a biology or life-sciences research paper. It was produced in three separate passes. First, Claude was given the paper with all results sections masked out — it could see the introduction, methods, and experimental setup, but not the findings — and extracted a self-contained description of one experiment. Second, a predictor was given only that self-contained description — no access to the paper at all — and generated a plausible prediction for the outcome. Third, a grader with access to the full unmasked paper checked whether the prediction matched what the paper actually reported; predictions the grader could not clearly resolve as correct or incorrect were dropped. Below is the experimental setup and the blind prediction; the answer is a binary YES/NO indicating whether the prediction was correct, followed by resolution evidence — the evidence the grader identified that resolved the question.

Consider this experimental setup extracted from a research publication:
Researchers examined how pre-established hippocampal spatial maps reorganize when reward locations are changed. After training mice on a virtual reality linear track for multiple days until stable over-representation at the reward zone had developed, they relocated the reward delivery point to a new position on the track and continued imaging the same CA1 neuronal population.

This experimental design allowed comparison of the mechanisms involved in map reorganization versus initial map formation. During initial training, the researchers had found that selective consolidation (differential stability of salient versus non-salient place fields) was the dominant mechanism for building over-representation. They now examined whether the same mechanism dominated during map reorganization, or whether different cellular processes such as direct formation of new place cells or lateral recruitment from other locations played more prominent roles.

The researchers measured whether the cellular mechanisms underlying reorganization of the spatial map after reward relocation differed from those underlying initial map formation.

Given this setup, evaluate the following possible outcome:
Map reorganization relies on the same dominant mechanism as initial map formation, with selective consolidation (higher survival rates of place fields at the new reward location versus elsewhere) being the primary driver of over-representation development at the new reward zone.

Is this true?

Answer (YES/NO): NO